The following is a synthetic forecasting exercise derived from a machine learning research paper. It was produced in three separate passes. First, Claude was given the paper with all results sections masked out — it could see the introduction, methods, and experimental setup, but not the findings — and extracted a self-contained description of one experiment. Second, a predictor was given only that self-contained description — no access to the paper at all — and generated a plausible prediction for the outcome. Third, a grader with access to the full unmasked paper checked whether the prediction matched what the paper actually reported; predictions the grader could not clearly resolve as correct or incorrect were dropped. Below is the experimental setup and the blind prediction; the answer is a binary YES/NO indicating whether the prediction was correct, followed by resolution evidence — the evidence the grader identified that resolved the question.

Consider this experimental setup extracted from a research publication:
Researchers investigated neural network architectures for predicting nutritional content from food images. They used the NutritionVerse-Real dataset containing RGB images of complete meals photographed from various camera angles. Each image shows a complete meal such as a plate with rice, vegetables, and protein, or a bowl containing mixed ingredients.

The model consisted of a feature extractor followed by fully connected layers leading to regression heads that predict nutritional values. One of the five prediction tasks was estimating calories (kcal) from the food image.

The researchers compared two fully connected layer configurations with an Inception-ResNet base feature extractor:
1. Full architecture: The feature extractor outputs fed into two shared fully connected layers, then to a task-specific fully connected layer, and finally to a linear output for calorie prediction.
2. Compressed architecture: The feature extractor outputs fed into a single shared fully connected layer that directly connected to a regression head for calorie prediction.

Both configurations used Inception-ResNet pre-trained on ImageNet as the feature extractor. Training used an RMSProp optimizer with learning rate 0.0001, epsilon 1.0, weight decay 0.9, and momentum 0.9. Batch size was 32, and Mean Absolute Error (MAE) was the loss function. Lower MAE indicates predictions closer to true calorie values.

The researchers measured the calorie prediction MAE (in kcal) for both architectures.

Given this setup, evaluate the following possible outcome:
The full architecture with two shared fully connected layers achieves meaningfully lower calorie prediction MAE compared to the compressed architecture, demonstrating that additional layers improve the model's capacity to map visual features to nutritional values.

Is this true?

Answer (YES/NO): NO